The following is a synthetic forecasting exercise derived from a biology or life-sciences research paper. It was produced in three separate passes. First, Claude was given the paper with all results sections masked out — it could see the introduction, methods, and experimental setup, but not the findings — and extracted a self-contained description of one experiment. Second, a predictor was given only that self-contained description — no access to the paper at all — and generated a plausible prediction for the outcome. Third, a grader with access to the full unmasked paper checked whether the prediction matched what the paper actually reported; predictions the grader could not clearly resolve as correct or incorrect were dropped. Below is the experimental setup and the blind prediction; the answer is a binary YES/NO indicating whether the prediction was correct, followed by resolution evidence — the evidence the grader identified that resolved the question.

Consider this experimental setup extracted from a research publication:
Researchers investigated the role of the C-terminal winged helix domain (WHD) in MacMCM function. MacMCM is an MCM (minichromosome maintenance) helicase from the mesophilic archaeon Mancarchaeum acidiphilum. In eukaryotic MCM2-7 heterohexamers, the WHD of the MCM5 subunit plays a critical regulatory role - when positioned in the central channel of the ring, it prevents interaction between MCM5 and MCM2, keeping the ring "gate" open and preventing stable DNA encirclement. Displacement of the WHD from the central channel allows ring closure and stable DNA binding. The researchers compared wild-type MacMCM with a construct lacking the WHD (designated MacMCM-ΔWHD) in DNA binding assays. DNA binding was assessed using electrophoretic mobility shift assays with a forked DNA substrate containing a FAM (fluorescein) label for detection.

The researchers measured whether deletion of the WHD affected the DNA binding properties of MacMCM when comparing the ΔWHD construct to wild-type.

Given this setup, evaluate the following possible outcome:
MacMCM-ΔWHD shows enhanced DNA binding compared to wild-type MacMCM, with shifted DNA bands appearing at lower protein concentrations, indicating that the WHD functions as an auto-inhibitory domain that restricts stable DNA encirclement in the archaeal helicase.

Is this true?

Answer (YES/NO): NO